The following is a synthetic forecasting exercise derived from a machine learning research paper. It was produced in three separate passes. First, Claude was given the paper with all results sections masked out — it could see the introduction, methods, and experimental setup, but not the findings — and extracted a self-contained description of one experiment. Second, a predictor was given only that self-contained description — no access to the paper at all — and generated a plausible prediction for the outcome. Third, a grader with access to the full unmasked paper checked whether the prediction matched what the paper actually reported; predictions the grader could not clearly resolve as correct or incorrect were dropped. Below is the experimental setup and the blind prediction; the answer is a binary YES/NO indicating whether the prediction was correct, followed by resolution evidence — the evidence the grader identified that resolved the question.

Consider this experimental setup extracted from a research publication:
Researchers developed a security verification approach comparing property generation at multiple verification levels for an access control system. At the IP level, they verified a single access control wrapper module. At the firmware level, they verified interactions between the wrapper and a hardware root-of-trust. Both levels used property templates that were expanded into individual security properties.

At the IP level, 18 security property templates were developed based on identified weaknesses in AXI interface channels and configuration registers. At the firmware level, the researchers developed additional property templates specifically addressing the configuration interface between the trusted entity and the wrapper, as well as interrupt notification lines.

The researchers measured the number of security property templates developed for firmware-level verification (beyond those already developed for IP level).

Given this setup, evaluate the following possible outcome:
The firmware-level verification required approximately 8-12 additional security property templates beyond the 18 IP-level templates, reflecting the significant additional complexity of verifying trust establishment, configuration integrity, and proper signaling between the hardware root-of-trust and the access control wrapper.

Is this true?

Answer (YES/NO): NO